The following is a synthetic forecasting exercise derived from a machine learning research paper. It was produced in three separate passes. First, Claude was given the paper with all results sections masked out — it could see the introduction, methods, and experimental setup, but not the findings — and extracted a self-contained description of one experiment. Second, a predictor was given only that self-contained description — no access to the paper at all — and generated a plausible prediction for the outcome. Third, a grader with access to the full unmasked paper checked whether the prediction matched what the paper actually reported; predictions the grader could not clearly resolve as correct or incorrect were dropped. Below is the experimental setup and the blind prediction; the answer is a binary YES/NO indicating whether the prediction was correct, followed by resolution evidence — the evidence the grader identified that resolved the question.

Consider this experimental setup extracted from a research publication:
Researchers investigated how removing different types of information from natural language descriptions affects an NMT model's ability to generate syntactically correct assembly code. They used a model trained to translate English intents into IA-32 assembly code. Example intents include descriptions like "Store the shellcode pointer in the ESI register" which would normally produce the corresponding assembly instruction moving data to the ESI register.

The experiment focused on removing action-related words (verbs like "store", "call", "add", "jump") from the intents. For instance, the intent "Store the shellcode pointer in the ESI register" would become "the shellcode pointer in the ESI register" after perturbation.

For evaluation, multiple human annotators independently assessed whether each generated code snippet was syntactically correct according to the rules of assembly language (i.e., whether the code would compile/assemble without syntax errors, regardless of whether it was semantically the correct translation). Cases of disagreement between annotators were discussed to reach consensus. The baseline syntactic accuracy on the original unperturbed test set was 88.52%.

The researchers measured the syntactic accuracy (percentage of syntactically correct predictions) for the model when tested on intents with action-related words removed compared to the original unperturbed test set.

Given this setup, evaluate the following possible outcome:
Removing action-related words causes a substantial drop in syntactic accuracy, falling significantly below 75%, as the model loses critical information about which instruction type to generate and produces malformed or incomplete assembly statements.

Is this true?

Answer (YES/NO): NO